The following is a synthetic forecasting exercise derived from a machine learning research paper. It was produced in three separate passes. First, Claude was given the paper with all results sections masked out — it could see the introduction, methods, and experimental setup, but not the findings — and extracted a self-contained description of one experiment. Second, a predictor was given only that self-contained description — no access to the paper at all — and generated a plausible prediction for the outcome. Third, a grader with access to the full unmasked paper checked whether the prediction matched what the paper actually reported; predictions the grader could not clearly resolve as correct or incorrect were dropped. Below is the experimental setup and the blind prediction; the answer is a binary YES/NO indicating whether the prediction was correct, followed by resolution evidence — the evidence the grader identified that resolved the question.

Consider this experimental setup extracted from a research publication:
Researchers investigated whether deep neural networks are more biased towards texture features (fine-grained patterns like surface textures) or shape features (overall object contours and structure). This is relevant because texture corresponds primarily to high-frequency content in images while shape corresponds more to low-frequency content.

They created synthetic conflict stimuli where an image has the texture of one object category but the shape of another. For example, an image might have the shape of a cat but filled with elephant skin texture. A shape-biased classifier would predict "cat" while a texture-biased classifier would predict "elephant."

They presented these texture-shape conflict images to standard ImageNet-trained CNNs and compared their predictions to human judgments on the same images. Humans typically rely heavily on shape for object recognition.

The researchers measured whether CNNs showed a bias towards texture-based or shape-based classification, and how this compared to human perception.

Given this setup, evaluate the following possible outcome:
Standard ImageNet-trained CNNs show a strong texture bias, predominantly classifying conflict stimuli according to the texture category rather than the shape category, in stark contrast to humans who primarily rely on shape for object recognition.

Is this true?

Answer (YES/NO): YES